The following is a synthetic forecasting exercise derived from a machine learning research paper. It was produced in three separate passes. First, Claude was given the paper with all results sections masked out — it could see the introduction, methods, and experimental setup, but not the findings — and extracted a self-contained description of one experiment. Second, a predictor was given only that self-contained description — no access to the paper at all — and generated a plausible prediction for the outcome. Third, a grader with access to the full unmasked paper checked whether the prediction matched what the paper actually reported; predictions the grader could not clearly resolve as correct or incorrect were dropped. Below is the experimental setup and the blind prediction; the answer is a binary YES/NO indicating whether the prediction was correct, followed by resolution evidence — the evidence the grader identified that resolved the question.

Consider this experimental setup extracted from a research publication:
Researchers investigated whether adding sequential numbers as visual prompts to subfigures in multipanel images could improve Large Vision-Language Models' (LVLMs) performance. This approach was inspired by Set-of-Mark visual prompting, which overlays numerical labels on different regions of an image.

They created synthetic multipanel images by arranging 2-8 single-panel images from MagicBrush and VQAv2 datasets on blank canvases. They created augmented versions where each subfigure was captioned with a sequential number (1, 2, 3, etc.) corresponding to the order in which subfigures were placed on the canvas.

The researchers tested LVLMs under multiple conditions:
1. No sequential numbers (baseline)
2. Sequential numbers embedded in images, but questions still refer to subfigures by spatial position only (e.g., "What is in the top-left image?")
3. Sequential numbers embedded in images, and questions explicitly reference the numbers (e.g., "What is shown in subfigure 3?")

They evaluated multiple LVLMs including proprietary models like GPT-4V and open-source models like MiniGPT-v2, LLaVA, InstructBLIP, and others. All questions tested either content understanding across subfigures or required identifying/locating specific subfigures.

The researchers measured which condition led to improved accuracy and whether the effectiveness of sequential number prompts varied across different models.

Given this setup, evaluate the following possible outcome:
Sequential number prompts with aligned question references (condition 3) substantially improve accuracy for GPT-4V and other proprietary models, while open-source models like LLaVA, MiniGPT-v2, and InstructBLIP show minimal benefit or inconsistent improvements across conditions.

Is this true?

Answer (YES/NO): NO